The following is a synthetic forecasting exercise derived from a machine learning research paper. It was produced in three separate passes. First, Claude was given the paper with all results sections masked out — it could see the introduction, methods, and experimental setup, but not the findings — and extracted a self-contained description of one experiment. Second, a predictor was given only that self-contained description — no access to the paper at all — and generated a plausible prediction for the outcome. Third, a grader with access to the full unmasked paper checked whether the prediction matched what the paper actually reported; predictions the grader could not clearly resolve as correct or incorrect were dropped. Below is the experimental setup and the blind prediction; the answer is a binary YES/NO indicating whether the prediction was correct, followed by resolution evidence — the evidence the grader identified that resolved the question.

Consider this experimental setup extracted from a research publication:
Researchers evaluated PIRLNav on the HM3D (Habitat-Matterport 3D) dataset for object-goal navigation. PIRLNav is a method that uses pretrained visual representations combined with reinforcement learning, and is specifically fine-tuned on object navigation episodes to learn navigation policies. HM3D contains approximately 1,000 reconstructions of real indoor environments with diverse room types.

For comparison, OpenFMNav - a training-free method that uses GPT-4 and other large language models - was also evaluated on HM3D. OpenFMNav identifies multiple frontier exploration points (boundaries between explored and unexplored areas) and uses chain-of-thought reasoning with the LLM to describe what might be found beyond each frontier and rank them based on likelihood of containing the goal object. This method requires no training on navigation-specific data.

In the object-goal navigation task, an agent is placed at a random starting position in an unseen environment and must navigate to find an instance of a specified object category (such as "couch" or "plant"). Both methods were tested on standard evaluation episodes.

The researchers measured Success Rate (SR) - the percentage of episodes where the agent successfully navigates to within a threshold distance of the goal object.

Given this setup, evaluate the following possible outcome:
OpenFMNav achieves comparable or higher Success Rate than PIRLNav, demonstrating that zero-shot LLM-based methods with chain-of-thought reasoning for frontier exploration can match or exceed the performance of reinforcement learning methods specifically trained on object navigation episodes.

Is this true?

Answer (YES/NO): NO